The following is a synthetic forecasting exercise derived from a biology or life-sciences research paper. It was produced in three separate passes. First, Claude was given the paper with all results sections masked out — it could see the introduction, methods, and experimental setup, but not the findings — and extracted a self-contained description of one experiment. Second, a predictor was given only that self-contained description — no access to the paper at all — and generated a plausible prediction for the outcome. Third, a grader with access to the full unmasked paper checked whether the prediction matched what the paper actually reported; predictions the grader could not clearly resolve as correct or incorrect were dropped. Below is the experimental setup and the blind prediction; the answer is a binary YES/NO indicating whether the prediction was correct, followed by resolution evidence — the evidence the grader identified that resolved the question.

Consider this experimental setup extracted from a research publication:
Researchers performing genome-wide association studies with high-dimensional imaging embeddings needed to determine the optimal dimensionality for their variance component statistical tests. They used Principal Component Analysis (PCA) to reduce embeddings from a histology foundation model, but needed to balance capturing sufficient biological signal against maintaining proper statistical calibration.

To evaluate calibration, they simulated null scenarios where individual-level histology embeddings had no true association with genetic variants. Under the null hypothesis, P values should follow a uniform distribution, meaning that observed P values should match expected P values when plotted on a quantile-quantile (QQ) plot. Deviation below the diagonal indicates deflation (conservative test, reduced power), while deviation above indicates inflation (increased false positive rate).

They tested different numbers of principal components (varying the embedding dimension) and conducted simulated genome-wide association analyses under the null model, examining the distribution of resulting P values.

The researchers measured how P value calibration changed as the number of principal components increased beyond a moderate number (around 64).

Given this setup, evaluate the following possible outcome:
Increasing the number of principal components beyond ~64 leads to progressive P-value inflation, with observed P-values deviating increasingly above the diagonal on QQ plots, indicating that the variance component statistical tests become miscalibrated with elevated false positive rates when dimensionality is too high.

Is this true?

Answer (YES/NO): NO